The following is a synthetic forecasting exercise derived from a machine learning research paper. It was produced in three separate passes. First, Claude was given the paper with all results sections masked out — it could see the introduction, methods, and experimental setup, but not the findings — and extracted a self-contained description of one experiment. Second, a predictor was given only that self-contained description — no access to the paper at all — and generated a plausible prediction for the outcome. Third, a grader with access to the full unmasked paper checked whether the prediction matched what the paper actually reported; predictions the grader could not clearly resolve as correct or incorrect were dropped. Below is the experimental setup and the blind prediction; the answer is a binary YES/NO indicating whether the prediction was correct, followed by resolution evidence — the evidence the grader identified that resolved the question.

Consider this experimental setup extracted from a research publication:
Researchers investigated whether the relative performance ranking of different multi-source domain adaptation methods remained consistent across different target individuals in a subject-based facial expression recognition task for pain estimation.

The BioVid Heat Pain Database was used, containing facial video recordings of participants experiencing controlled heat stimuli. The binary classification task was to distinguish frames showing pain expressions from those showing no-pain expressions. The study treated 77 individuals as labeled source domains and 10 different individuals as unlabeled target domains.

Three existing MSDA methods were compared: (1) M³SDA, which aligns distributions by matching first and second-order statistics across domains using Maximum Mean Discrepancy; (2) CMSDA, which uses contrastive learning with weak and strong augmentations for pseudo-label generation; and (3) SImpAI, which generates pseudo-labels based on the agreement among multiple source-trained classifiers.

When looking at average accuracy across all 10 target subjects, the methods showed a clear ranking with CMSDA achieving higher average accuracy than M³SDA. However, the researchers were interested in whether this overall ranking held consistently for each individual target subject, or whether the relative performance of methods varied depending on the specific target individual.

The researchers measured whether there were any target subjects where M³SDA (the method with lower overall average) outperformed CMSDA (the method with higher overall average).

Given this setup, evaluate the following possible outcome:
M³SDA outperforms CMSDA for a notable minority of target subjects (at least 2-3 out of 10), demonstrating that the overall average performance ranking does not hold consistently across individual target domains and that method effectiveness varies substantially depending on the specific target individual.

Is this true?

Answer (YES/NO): YES